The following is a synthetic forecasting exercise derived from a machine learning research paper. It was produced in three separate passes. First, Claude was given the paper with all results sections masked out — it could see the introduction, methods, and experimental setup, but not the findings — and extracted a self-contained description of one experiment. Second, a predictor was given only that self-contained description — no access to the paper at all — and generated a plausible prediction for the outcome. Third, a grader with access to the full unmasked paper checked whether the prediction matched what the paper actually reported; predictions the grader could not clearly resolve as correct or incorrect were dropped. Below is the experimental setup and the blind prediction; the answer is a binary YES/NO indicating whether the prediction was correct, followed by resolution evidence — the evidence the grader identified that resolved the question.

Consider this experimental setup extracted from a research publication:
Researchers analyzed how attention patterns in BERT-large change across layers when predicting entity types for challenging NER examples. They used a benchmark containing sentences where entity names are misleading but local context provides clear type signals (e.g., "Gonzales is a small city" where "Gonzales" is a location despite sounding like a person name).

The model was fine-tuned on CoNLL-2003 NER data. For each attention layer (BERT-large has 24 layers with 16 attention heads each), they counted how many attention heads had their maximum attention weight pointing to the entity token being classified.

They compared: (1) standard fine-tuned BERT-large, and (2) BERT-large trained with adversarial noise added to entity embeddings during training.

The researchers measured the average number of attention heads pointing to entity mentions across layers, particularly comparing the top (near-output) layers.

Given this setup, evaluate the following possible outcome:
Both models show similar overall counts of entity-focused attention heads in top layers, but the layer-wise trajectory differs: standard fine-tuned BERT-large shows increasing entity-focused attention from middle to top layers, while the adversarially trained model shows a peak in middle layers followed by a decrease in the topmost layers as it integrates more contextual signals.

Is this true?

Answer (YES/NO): NO